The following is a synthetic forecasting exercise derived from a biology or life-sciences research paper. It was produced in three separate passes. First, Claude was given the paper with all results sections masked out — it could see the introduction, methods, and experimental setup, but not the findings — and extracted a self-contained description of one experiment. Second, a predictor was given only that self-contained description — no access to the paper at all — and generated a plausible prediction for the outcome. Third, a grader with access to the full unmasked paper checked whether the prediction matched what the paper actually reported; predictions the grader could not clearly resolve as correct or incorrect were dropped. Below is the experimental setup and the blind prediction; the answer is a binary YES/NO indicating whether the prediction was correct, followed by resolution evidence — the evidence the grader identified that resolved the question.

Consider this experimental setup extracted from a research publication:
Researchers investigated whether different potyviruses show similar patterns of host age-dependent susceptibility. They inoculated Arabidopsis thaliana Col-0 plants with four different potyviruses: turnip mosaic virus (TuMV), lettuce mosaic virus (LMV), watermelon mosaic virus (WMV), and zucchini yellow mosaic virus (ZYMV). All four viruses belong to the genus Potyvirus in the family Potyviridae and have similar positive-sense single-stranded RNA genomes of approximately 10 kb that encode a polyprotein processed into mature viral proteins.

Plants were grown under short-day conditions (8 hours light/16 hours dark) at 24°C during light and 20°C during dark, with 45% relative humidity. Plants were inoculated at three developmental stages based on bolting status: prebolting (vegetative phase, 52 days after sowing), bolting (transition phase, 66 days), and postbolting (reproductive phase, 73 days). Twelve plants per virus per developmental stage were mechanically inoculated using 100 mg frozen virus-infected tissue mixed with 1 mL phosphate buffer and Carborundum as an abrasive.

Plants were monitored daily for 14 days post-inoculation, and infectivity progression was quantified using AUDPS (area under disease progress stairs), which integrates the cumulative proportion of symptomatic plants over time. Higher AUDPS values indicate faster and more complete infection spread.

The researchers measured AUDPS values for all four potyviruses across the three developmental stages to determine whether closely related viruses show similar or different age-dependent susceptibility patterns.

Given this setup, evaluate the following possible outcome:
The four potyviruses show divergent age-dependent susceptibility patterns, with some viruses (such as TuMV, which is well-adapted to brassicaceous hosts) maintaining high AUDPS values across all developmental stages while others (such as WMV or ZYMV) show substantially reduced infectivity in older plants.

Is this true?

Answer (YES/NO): NO